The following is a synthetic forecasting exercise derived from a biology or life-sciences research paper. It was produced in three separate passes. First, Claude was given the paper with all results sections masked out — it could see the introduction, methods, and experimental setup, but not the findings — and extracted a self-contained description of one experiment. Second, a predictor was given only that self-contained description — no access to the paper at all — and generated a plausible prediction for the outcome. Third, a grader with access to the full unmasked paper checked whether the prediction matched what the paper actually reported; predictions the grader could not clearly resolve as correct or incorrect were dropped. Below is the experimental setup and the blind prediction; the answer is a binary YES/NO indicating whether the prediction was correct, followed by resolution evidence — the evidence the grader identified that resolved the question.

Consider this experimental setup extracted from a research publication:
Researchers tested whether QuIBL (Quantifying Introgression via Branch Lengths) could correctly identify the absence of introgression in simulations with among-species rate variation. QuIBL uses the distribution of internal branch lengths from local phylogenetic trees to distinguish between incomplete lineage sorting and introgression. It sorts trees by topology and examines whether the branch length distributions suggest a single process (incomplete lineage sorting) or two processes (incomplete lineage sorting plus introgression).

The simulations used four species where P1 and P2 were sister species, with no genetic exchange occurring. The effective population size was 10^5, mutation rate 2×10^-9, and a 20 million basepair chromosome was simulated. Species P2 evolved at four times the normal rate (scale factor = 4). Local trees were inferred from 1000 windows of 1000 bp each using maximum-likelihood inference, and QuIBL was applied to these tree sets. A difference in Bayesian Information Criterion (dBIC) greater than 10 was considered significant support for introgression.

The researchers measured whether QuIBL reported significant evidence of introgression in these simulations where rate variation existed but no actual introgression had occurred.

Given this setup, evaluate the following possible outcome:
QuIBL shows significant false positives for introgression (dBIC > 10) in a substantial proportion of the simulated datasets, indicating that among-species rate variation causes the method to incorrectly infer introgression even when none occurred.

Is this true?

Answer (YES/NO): NO